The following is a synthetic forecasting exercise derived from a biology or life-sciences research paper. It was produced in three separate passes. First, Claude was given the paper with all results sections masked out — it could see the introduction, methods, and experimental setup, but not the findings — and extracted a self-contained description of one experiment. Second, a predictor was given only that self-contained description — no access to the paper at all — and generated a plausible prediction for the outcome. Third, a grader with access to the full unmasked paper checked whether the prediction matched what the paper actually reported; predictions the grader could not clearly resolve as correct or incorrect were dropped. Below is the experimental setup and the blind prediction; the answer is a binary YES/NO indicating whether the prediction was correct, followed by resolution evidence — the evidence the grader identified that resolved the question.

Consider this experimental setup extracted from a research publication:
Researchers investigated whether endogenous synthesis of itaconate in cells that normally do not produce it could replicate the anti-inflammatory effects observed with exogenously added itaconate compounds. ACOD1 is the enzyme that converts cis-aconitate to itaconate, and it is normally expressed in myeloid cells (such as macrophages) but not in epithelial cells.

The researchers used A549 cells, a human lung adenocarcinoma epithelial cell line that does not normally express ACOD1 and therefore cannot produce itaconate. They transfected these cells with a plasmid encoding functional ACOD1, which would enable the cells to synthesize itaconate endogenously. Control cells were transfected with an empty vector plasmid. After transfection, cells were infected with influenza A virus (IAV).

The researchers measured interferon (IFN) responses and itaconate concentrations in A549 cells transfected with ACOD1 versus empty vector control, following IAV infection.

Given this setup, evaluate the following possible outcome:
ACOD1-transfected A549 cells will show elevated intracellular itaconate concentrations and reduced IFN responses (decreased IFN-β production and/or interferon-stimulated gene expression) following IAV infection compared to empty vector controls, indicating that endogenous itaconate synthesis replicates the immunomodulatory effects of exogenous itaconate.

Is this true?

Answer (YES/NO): YES